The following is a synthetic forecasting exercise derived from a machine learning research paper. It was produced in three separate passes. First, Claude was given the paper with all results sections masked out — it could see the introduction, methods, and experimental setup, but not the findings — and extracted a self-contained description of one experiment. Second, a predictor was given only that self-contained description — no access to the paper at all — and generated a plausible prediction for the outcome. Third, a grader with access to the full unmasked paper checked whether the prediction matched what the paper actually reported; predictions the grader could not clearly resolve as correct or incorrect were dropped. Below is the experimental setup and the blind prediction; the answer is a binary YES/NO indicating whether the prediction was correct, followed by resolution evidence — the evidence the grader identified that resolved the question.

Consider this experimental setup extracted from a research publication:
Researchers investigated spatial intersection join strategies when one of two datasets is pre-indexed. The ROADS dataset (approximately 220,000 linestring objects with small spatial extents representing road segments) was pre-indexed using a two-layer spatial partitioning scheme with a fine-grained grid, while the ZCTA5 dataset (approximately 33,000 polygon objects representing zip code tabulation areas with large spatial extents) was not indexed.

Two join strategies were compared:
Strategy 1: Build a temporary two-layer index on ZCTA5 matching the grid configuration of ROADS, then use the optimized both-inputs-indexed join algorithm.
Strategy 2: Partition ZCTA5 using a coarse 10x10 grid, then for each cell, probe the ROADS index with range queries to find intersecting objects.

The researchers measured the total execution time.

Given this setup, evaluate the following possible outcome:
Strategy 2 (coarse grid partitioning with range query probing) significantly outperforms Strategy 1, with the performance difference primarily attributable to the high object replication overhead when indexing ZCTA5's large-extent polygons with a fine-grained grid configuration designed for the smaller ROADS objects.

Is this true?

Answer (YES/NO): YES